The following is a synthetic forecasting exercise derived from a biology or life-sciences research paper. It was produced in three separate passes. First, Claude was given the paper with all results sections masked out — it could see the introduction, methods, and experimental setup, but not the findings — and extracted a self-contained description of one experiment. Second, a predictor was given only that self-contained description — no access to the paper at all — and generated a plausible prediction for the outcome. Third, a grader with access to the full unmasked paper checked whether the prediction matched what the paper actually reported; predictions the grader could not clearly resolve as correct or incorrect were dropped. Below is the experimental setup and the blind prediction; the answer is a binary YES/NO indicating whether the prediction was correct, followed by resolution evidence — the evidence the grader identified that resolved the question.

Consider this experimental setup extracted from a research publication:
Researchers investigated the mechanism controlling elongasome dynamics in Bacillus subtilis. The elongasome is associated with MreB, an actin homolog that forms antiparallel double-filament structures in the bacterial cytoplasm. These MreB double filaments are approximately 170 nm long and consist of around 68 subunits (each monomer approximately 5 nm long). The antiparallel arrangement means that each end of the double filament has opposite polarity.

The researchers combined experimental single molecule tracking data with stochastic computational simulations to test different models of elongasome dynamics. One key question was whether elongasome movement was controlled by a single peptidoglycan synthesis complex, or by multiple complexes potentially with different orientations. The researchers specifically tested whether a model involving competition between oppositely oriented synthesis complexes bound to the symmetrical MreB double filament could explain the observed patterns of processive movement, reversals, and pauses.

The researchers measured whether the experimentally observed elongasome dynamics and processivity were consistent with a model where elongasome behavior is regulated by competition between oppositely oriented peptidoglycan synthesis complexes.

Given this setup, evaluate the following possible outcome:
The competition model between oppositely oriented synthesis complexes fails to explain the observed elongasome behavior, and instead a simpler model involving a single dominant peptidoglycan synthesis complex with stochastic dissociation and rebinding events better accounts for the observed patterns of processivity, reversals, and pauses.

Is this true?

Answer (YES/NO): NO